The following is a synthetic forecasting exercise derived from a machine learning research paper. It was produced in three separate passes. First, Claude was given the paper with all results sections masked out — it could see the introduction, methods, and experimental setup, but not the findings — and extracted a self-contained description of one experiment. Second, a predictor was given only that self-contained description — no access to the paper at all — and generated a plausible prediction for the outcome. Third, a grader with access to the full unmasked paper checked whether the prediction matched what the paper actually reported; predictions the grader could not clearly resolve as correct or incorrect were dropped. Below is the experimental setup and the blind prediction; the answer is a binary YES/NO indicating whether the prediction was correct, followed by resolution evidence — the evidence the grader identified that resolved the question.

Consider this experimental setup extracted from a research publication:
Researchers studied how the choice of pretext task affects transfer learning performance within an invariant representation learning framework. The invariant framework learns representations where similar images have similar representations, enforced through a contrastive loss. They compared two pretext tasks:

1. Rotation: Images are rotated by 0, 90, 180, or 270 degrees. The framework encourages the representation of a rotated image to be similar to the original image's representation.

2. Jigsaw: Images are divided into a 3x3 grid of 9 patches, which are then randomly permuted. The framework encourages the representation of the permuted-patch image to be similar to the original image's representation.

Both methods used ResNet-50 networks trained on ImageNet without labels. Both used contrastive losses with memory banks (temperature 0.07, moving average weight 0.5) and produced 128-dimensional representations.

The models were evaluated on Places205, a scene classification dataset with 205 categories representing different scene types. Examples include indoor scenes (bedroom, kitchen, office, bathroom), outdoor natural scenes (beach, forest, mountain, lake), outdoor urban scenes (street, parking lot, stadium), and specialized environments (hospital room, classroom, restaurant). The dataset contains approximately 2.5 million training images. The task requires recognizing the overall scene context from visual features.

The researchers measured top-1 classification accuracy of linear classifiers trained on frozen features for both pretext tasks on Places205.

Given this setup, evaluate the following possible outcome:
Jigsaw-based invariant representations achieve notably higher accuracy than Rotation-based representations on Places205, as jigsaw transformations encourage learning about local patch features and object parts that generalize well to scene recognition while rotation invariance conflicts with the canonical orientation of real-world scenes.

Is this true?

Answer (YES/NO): NO